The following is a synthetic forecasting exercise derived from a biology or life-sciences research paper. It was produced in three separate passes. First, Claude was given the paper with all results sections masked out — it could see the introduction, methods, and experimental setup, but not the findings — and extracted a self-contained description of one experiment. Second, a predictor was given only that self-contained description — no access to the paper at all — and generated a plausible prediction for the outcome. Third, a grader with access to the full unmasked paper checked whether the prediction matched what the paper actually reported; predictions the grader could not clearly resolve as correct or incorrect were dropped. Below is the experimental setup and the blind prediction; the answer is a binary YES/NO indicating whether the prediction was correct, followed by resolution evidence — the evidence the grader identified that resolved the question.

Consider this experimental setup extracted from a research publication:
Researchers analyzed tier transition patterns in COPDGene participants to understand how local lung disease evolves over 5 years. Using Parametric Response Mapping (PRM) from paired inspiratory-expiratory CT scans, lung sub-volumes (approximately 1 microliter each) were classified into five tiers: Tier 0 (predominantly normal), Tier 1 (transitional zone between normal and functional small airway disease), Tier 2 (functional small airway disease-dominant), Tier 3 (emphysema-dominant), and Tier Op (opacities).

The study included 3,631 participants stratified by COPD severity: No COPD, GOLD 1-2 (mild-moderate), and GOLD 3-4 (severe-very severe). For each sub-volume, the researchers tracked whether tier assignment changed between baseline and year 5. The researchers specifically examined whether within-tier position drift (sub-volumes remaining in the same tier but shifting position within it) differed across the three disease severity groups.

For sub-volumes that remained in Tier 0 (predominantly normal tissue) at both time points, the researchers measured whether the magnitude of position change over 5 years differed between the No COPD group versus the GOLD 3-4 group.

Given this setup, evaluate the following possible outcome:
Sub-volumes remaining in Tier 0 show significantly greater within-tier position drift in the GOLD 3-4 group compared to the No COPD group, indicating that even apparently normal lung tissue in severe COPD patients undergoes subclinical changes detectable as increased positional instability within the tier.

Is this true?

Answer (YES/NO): YES